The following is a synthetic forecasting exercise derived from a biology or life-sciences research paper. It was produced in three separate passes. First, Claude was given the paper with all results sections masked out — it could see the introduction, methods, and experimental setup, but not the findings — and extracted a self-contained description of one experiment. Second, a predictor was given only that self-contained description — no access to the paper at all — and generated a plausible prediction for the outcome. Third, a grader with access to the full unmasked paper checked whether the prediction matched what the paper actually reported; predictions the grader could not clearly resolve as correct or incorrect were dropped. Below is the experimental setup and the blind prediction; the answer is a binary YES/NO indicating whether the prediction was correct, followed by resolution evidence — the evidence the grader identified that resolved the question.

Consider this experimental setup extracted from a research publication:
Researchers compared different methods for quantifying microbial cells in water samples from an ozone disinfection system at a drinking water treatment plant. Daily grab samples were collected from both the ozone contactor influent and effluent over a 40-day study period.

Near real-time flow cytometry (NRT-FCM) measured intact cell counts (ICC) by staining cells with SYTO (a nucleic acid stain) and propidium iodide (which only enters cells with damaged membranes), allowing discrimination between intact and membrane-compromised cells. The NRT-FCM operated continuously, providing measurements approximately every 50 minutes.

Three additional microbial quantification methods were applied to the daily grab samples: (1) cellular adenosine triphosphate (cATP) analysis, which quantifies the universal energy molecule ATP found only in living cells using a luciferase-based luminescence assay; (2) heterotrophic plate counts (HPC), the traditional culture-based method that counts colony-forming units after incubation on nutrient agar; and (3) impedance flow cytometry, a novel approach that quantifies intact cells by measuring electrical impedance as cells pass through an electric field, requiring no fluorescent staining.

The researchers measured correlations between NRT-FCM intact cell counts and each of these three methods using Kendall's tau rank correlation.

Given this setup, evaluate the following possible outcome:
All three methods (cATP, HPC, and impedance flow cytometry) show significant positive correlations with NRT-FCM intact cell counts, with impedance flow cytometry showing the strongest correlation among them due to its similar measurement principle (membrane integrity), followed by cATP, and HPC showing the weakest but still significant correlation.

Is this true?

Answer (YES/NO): NO